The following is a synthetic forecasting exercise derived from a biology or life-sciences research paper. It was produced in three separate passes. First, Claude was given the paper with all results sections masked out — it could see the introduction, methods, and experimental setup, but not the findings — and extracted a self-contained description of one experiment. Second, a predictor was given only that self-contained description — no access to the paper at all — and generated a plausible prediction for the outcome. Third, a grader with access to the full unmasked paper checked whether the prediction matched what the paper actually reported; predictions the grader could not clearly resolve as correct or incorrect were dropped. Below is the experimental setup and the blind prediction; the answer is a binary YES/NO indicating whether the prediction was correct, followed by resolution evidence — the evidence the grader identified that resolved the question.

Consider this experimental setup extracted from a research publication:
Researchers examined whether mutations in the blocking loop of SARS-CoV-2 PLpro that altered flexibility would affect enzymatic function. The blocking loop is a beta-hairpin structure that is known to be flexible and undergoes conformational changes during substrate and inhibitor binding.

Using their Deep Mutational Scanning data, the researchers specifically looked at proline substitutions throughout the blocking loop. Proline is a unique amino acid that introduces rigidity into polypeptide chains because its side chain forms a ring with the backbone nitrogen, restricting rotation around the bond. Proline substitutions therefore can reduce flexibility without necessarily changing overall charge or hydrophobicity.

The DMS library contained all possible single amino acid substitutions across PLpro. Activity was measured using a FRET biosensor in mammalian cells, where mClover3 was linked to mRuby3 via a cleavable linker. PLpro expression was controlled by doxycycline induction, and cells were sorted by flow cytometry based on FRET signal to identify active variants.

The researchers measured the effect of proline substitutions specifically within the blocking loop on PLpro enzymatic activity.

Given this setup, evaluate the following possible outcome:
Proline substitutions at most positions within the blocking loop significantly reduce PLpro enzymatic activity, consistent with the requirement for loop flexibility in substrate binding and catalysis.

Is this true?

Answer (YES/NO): NO